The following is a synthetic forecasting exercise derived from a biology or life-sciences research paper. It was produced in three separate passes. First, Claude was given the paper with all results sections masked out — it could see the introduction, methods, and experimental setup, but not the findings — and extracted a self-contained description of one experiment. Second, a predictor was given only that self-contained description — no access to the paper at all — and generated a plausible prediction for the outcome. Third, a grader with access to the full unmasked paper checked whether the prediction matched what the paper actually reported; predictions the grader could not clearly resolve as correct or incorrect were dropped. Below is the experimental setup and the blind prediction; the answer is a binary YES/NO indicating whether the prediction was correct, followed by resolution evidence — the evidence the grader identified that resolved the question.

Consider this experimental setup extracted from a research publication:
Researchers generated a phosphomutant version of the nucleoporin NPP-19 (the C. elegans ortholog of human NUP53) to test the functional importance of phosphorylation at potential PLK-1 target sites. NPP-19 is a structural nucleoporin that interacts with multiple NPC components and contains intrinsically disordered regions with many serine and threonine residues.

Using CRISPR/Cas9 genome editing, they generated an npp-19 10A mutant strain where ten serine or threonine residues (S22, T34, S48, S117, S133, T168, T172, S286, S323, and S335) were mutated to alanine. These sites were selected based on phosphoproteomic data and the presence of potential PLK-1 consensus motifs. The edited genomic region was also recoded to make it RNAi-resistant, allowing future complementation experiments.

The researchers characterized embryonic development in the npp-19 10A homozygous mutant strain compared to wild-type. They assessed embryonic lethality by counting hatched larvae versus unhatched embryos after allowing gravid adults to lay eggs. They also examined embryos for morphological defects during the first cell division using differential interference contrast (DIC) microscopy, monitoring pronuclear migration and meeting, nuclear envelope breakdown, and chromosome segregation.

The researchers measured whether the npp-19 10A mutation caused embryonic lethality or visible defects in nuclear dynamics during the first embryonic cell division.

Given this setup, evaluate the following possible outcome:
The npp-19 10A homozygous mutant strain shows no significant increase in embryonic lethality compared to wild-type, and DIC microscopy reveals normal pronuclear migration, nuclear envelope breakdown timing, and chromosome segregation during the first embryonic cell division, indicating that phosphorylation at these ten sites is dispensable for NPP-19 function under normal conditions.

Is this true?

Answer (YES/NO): NO